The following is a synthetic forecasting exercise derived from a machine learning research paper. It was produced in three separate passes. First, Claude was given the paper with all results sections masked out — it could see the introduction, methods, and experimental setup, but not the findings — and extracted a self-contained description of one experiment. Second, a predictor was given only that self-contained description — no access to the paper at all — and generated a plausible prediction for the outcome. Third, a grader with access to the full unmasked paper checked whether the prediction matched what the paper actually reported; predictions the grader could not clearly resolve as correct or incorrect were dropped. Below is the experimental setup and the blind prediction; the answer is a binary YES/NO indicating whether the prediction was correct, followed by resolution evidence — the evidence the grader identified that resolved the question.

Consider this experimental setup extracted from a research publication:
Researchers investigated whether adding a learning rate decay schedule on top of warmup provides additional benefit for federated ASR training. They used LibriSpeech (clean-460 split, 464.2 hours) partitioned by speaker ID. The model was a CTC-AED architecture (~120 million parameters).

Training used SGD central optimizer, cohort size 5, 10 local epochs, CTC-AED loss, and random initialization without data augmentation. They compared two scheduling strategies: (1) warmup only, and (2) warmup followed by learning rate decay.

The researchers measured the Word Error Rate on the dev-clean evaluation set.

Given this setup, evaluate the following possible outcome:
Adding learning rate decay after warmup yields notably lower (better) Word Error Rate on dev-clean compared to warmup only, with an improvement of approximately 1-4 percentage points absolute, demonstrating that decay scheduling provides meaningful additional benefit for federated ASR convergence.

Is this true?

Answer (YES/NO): NO